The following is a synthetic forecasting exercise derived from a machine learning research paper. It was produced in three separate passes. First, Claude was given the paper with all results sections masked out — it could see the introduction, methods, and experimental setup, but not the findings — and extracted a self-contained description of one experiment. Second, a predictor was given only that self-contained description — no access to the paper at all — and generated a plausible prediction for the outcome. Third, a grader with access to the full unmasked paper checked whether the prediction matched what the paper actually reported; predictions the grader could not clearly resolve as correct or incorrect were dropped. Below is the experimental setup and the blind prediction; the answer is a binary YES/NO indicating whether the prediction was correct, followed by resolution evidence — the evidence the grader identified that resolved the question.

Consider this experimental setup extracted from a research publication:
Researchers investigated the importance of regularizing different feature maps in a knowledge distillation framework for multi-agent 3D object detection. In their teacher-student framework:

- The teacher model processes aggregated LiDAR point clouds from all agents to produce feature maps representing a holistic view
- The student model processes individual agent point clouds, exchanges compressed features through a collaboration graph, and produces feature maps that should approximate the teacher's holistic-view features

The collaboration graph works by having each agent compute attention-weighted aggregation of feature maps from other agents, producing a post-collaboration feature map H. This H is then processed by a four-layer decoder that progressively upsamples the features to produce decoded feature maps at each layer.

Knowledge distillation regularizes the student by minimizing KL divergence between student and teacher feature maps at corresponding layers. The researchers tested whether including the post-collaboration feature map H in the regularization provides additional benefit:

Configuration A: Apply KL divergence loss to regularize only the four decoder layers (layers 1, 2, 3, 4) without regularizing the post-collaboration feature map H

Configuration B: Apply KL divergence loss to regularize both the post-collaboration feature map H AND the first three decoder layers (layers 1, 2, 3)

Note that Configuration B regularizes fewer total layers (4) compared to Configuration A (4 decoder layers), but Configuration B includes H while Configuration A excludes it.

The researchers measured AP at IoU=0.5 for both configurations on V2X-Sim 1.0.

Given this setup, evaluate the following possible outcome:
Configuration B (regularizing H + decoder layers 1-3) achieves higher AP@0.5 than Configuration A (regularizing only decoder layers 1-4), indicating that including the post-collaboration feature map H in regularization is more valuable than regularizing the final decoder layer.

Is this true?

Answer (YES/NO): YES